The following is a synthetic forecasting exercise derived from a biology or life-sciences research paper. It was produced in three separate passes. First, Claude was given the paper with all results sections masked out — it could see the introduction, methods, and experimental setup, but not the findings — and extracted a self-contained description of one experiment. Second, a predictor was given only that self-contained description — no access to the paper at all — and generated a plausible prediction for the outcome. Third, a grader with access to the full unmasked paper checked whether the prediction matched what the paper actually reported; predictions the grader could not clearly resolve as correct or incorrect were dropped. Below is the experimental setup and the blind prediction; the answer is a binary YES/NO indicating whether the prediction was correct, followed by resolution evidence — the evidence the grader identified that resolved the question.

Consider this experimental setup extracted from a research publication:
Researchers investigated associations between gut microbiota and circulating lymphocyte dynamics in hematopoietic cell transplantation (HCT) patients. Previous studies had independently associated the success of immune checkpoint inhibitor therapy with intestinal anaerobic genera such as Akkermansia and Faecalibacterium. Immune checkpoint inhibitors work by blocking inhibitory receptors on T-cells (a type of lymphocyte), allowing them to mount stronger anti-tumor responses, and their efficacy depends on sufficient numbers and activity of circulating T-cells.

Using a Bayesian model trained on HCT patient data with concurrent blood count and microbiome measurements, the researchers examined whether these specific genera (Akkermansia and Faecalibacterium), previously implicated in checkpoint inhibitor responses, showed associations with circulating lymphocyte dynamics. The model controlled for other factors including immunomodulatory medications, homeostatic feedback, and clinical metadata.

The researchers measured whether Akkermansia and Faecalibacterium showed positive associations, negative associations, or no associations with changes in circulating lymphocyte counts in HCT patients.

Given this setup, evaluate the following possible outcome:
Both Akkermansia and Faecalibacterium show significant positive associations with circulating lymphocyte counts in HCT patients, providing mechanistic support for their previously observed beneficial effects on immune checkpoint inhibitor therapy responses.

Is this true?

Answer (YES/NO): NO